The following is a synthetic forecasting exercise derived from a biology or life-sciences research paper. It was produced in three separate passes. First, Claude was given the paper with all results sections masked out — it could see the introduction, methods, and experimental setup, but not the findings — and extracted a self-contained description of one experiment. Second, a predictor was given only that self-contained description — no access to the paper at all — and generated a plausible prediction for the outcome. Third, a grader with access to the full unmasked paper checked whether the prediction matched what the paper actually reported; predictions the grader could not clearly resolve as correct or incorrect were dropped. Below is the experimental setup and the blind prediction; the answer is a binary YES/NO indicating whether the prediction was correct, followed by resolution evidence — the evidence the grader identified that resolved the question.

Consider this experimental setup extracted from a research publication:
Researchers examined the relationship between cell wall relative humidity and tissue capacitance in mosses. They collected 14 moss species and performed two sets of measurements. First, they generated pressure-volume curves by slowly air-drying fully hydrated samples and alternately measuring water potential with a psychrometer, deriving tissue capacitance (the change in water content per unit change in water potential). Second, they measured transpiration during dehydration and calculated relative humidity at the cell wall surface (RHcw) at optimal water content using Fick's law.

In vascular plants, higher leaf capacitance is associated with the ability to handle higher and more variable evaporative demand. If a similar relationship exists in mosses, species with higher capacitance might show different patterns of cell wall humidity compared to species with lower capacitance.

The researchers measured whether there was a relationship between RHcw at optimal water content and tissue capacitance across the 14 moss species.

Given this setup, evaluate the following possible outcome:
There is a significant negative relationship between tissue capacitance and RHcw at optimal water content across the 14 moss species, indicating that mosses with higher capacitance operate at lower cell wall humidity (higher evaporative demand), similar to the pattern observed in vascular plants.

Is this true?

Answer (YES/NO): YES